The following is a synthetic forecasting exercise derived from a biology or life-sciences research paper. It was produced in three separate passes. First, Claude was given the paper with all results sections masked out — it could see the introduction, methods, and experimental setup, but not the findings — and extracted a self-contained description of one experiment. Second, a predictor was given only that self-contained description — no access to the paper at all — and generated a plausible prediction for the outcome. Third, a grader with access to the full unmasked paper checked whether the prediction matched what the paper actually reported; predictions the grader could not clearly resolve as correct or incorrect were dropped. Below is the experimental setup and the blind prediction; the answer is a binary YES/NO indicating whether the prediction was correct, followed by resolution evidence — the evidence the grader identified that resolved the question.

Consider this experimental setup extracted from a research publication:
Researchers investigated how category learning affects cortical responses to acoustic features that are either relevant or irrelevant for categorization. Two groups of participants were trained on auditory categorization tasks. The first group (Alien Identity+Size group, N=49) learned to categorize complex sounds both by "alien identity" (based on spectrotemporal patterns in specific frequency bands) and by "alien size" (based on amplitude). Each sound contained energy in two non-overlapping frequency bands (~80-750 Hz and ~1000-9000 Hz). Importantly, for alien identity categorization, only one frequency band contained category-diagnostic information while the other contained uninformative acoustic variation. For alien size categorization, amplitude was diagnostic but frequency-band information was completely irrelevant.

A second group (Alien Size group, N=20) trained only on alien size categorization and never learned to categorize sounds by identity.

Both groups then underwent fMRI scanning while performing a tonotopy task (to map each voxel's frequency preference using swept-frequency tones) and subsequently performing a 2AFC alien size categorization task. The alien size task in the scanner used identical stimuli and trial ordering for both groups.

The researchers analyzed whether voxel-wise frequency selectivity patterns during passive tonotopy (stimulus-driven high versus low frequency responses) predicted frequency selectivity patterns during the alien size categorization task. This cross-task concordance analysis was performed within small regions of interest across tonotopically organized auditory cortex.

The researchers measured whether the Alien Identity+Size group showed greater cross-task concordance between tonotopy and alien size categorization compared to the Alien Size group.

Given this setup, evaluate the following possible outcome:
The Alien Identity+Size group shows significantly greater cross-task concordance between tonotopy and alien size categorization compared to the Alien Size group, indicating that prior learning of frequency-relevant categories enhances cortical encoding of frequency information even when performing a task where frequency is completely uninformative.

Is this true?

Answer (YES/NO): YES